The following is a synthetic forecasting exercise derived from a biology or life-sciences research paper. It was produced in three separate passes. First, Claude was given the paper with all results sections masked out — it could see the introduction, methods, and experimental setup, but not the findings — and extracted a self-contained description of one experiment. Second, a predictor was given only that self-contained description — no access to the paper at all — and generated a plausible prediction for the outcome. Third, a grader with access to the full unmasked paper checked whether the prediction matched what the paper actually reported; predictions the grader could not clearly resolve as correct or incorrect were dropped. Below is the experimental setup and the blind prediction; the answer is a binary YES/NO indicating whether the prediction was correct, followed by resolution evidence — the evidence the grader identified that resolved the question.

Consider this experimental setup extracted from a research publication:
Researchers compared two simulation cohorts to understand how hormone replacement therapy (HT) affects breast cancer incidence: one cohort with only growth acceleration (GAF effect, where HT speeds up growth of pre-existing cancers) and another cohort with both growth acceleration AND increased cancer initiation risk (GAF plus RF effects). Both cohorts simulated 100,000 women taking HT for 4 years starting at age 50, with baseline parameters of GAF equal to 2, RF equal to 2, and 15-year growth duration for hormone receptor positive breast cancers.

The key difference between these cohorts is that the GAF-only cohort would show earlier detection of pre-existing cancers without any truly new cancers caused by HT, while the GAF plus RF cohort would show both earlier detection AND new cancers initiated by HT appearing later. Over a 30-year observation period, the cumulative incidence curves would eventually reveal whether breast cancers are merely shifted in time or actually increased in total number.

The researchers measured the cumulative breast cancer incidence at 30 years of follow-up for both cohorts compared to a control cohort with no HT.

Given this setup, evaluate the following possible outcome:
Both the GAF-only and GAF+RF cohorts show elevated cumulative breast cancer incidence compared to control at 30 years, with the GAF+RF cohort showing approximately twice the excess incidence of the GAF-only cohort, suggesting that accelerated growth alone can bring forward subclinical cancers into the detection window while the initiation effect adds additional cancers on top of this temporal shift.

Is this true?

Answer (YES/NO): NO